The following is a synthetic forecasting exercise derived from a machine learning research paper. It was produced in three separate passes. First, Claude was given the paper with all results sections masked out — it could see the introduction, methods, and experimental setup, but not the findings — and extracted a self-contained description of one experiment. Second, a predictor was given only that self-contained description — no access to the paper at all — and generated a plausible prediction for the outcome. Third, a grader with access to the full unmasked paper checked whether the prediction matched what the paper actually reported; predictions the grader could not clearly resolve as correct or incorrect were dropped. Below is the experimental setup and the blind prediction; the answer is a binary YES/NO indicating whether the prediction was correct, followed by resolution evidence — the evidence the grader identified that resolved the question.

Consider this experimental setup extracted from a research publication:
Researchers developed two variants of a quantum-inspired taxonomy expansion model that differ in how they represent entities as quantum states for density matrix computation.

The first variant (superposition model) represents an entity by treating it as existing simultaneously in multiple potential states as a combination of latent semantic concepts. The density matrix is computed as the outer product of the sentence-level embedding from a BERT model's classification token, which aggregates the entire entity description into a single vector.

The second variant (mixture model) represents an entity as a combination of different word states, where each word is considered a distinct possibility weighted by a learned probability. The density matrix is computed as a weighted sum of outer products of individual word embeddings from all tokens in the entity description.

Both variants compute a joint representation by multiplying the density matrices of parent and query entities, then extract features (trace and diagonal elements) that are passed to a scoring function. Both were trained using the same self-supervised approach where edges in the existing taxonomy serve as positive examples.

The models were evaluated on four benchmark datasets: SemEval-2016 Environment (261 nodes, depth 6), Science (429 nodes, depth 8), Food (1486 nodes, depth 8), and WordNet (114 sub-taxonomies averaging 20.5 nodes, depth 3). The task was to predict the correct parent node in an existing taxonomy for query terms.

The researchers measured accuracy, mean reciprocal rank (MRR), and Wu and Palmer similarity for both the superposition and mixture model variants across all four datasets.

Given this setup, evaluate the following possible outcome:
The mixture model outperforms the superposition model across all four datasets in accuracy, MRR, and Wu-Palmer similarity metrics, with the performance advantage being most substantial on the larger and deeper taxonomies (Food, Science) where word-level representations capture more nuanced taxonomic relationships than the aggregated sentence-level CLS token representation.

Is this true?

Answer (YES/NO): NO